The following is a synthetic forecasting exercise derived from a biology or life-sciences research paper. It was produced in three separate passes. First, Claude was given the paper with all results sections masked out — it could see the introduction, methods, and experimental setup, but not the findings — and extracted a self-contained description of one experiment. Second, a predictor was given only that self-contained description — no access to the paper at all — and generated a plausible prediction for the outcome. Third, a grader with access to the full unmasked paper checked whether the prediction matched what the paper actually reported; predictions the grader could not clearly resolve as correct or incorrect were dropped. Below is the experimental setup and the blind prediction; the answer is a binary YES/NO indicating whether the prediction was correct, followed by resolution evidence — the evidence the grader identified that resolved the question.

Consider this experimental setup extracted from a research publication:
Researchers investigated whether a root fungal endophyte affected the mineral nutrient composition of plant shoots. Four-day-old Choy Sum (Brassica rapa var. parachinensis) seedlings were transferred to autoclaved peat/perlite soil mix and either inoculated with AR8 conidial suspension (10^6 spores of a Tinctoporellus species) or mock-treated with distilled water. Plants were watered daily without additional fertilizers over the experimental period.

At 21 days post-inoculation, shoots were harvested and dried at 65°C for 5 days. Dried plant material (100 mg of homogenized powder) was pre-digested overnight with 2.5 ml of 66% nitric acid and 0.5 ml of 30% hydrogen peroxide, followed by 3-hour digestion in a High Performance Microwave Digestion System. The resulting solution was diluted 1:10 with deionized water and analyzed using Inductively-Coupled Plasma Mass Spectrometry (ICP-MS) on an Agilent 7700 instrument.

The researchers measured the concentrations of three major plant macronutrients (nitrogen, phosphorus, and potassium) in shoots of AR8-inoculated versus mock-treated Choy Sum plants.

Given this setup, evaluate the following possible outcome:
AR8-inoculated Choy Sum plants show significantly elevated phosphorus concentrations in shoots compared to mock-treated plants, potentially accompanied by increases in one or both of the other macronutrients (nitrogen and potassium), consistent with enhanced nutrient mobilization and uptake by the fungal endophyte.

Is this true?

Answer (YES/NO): NO